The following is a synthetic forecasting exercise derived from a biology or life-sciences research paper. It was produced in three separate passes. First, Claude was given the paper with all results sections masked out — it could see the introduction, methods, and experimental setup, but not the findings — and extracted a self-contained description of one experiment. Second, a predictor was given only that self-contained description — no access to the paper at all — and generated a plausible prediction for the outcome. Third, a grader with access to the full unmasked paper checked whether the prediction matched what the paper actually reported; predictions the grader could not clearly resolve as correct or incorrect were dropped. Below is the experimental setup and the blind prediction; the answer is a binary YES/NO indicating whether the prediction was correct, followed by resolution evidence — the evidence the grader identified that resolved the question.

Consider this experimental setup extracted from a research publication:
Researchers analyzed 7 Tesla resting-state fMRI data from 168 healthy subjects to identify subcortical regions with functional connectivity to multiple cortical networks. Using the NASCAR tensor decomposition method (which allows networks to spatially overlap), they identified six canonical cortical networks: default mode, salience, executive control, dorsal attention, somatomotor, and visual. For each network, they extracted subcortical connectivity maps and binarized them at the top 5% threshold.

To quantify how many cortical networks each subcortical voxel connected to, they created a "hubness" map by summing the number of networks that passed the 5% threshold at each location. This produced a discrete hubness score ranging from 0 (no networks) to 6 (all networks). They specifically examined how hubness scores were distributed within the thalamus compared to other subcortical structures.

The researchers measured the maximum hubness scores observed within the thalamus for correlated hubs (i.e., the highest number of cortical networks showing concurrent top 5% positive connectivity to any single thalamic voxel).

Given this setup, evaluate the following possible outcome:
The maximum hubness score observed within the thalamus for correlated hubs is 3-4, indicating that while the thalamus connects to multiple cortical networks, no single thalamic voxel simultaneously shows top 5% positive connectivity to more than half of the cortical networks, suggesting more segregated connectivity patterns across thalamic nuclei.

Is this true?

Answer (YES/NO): YES